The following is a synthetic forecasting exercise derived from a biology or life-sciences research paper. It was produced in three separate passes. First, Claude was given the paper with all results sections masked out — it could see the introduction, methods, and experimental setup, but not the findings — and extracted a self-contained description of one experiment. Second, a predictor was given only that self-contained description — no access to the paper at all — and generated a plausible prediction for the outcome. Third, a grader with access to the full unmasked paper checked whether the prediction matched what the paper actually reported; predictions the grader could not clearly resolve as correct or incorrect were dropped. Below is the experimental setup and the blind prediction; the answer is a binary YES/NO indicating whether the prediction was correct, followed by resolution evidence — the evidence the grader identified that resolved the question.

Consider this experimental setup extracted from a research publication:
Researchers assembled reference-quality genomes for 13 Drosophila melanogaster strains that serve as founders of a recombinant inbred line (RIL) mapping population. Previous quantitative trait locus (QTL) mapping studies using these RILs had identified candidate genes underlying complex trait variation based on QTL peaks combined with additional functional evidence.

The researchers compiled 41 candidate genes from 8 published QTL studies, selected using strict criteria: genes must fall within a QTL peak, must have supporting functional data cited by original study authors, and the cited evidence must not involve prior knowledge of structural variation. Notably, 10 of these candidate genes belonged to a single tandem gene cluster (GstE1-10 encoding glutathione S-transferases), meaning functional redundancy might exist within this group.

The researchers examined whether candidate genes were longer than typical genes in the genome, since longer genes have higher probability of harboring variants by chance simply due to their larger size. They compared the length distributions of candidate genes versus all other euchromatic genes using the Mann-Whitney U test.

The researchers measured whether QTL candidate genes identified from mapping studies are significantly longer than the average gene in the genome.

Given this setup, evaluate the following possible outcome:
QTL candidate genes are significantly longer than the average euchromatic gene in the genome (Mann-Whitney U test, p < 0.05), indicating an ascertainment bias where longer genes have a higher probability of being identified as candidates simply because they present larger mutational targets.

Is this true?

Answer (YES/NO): YES